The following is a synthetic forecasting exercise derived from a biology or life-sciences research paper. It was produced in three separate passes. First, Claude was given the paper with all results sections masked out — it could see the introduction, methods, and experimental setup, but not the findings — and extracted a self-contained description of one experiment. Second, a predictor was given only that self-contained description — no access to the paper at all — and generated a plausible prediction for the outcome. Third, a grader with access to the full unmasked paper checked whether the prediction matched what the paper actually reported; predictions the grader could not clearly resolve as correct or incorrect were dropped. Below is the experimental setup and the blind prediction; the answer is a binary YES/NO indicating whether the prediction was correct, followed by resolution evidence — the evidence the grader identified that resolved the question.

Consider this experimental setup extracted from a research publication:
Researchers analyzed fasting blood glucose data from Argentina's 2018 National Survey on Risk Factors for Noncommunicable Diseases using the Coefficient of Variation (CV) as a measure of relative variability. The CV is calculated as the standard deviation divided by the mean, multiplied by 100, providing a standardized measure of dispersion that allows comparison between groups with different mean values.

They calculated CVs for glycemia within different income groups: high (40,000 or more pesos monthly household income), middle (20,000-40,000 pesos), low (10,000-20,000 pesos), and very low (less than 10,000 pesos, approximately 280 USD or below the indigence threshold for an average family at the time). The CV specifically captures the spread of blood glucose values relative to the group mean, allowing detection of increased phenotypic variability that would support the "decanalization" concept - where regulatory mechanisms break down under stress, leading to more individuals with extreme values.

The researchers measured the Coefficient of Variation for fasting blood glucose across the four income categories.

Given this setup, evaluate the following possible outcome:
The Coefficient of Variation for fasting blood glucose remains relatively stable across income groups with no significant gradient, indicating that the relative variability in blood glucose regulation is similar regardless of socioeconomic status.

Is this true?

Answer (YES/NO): NO